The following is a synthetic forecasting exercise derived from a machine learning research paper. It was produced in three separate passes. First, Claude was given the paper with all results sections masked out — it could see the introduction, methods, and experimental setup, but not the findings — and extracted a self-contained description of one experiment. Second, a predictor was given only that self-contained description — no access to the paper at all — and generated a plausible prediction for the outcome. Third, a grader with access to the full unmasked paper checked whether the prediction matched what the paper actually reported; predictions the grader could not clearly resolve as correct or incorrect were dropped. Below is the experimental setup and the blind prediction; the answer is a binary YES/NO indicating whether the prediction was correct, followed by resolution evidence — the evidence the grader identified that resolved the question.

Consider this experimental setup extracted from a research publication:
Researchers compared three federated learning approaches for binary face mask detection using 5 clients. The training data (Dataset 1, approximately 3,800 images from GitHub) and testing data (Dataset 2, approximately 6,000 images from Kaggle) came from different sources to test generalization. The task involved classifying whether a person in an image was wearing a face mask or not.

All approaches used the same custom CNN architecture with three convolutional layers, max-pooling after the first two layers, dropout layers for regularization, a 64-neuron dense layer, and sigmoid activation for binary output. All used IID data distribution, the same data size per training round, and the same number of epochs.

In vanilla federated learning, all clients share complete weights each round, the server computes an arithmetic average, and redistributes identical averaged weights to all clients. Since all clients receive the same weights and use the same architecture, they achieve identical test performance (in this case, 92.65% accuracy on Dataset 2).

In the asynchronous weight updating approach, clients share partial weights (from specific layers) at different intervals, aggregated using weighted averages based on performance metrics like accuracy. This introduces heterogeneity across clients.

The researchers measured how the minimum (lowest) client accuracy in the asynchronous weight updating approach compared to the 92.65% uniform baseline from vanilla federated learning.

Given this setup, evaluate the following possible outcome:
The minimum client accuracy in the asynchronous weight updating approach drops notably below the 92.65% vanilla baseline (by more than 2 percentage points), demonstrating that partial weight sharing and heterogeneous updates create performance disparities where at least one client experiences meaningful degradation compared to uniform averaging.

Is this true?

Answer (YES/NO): NO